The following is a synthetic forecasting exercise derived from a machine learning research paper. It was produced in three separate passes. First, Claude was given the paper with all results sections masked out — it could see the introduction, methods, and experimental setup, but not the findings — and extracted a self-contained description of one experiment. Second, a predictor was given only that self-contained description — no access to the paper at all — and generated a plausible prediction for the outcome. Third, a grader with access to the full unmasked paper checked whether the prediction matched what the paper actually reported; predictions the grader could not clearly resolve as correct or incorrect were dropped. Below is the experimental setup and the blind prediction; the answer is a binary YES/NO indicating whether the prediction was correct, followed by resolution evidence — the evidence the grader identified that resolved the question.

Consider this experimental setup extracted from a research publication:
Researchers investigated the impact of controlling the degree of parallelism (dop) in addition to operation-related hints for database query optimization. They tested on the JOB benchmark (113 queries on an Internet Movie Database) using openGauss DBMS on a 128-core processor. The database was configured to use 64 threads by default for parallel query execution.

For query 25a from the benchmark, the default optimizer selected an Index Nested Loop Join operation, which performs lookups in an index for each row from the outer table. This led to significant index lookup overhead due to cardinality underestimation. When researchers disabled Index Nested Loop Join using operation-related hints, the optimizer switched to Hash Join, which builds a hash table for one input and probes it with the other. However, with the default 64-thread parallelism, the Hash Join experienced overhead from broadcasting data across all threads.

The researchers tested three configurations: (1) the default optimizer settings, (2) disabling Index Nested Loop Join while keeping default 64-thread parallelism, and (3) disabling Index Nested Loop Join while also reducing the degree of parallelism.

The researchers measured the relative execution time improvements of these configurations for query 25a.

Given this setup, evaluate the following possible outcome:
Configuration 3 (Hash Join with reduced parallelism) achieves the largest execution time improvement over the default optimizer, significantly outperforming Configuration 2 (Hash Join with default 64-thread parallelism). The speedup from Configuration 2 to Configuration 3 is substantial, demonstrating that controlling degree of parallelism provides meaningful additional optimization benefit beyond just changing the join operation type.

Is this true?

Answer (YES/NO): YES